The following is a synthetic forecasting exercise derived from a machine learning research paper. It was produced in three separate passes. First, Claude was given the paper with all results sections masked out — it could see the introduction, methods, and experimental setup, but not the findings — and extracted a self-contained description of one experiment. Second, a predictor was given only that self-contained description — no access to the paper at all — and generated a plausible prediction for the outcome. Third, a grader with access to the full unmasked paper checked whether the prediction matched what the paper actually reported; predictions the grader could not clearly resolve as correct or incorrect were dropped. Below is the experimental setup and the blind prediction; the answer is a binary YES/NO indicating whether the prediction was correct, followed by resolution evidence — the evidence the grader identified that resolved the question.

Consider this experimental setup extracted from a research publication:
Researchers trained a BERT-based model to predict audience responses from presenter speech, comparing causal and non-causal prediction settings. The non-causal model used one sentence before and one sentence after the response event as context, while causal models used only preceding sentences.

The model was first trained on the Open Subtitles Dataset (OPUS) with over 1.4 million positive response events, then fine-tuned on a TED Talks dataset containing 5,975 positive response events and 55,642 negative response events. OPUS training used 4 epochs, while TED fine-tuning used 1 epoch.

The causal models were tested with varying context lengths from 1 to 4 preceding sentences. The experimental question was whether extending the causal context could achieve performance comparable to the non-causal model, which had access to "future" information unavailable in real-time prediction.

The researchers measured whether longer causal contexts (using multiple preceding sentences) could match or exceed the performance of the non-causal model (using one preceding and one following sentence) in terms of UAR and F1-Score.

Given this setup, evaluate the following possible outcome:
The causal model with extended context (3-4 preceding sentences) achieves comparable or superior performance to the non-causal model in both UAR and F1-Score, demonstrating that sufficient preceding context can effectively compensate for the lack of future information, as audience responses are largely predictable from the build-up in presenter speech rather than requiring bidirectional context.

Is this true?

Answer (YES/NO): YES